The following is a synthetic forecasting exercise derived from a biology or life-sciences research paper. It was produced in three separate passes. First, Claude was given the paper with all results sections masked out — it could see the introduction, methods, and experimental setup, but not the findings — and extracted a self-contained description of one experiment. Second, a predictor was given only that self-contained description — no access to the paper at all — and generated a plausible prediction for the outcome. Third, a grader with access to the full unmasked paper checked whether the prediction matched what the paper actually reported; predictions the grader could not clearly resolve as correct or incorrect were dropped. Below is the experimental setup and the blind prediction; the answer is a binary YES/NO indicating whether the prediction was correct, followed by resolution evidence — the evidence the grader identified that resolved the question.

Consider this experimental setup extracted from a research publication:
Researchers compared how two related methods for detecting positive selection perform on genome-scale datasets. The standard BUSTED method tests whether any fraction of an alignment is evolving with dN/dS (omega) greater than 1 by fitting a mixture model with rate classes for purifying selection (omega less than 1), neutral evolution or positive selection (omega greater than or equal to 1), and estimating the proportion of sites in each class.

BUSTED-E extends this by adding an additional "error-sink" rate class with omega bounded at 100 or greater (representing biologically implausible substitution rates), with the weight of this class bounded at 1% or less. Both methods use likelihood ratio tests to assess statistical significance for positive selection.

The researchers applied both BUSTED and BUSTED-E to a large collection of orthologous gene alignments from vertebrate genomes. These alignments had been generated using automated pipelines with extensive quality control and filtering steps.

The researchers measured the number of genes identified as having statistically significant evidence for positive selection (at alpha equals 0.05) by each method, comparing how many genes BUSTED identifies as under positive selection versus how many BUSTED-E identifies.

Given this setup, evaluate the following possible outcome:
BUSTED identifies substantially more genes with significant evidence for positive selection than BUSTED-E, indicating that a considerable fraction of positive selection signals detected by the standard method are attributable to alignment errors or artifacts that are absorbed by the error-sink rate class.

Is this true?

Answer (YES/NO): YES